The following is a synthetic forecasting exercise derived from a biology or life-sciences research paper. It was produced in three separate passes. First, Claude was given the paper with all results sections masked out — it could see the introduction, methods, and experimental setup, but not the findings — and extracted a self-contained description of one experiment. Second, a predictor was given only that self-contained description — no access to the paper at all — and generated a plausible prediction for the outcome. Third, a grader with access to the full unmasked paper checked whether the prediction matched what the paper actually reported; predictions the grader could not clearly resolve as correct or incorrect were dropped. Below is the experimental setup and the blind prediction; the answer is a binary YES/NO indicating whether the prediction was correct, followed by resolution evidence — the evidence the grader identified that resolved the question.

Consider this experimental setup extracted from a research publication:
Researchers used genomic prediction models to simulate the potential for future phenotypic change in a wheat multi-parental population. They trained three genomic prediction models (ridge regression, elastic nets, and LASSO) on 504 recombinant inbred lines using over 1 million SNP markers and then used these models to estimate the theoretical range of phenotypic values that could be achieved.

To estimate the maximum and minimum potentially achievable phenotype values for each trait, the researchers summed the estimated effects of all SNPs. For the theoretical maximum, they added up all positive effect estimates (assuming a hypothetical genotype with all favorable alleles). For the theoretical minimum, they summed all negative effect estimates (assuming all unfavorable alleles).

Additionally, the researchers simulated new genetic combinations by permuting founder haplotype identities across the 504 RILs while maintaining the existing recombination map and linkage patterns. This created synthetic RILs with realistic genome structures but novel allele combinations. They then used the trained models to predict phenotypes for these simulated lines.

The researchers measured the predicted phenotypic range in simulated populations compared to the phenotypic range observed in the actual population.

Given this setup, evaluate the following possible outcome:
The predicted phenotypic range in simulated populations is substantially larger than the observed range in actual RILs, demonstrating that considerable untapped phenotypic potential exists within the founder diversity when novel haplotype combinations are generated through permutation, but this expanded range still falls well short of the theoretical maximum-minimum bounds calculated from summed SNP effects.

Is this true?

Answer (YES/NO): NO